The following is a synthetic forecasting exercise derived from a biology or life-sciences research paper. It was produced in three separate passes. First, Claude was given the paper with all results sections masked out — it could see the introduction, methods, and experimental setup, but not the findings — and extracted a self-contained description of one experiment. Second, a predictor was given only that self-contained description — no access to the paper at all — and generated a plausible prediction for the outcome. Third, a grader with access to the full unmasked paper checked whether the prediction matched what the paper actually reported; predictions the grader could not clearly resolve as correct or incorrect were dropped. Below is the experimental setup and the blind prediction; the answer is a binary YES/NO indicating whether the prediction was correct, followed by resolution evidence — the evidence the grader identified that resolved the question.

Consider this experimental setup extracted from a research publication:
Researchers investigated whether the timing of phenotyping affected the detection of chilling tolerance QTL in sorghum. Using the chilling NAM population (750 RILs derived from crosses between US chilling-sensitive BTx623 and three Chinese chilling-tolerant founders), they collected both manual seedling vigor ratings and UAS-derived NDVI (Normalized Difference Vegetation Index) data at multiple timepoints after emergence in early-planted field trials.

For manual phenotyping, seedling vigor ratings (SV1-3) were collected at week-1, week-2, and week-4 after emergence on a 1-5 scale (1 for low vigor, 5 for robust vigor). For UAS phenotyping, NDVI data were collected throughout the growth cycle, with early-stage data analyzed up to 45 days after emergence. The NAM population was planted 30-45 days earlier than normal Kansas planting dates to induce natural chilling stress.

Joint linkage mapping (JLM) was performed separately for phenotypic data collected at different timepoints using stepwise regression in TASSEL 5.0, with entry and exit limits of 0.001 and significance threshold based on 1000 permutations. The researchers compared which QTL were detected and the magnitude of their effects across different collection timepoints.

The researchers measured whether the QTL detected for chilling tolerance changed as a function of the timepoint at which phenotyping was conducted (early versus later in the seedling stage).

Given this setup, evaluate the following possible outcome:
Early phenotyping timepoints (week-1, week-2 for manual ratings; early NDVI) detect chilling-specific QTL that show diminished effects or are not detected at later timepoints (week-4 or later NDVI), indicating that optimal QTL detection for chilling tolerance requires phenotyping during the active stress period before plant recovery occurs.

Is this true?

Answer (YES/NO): NO